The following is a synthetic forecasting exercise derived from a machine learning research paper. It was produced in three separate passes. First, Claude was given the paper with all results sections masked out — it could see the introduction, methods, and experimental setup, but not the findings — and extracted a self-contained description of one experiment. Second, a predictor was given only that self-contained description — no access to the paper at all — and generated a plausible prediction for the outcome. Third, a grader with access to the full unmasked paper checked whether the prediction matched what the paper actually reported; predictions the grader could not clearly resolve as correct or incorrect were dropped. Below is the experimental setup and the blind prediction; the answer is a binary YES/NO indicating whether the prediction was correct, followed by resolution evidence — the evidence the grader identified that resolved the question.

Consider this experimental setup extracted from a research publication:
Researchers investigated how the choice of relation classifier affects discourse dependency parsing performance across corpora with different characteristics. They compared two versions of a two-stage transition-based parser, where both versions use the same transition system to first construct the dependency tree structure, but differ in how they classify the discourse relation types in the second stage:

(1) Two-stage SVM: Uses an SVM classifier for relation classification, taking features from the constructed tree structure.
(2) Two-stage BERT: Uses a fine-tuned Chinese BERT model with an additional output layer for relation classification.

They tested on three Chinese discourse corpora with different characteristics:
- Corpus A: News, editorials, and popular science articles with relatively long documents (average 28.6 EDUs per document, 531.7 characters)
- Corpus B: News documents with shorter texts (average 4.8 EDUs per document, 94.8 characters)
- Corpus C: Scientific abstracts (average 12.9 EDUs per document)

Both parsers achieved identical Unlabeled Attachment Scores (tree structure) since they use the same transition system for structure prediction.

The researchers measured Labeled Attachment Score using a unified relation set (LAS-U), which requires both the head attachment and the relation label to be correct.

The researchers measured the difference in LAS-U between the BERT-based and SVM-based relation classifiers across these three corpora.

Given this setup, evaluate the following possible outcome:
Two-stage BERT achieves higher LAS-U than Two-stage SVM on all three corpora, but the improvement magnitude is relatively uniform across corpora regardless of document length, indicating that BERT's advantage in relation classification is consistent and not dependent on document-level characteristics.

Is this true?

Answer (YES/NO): NO